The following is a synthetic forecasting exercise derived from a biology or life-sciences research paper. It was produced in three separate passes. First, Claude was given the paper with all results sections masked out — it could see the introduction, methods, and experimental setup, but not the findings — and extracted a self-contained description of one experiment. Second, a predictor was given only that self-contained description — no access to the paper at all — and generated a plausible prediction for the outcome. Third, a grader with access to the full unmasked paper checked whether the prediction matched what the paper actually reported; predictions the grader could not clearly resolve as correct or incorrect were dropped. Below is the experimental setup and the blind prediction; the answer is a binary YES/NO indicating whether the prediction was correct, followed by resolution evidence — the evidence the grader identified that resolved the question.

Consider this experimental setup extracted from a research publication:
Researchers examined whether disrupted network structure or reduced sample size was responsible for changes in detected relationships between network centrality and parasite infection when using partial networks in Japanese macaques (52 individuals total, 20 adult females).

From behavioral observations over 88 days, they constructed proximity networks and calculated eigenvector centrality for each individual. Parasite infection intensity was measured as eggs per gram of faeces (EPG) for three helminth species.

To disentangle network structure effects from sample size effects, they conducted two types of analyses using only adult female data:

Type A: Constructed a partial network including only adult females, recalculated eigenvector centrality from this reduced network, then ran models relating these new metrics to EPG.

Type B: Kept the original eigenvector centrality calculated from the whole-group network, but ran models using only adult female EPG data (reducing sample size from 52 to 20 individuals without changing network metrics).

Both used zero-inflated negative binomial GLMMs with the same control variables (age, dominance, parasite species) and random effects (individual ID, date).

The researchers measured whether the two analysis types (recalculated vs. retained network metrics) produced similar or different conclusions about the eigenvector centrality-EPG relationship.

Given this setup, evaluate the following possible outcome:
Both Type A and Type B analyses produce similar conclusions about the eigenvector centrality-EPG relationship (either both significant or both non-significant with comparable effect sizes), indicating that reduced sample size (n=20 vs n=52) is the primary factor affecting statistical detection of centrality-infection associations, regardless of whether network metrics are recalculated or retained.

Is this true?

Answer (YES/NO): YES